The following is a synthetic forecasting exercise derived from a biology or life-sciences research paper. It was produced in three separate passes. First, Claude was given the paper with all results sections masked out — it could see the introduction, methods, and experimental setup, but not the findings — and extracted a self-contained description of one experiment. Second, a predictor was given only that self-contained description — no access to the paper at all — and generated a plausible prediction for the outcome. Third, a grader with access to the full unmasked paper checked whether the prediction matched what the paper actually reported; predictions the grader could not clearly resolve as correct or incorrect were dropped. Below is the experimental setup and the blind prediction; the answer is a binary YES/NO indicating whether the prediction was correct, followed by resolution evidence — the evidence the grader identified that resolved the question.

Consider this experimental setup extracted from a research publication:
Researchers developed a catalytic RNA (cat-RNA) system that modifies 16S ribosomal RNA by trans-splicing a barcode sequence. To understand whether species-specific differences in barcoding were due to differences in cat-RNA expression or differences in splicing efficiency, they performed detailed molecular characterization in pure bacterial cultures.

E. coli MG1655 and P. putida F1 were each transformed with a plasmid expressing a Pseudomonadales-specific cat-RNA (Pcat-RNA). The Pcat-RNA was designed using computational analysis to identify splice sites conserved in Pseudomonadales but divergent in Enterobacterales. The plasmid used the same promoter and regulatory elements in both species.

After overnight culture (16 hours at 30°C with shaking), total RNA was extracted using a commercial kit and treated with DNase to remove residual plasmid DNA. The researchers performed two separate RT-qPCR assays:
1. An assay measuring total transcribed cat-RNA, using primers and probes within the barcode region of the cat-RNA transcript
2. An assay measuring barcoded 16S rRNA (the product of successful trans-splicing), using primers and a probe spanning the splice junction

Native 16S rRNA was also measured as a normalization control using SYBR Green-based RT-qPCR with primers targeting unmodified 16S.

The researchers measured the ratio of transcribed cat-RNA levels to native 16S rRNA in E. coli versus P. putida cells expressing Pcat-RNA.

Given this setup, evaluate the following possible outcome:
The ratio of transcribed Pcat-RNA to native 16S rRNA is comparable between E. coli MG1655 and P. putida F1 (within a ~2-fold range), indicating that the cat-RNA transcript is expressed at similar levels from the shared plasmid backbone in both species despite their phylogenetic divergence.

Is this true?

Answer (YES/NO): YES